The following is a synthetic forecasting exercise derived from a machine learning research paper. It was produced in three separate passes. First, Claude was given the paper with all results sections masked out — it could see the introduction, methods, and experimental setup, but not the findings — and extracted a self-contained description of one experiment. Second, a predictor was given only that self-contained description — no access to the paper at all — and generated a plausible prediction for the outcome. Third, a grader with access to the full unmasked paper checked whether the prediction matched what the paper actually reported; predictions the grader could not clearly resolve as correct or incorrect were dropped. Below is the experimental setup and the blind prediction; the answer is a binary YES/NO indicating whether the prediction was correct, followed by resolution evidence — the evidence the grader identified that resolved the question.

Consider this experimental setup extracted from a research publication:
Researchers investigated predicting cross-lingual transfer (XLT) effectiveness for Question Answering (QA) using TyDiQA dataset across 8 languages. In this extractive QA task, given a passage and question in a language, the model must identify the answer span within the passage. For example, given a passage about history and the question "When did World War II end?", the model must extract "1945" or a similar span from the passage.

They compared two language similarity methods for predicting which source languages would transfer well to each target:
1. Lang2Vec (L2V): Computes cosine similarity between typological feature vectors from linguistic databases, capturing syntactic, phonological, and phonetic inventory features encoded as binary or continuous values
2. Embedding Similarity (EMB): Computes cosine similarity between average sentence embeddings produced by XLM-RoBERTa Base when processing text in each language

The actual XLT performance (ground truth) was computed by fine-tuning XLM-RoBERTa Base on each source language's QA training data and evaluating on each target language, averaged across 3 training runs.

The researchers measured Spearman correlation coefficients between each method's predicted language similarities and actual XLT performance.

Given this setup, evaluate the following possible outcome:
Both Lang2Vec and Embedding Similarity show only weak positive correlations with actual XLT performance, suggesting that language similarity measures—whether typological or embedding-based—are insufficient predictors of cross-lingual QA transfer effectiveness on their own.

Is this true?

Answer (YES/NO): NO